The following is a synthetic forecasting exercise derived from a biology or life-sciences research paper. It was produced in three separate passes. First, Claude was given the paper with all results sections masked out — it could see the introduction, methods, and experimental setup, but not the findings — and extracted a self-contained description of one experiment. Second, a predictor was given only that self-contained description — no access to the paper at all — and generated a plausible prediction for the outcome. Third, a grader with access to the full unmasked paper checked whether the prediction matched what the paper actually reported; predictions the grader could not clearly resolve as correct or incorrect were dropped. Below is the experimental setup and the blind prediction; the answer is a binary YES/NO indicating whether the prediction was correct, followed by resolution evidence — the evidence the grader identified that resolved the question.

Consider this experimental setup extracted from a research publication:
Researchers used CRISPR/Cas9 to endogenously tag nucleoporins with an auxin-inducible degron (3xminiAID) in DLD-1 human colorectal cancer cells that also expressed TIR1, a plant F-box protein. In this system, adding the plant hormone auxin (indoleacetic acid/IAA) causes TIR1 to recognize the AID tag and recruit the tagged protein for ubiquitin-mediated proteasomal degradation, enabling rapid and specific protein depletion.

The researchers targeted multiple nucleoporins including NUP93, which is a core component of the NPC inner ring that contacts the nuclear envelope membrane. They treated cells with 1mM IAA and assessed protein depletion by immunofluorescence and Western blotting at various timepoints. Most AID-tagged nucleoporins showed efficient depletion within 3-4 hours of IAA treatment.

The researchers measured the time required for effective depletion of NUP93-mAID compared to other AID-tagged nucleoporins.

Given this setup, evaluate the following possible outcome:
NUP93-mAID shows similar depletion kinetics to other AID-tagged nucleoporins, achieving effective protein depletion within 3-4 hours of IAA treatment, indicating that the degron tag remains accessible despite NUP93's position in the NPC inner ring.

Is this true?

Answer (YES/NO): NO